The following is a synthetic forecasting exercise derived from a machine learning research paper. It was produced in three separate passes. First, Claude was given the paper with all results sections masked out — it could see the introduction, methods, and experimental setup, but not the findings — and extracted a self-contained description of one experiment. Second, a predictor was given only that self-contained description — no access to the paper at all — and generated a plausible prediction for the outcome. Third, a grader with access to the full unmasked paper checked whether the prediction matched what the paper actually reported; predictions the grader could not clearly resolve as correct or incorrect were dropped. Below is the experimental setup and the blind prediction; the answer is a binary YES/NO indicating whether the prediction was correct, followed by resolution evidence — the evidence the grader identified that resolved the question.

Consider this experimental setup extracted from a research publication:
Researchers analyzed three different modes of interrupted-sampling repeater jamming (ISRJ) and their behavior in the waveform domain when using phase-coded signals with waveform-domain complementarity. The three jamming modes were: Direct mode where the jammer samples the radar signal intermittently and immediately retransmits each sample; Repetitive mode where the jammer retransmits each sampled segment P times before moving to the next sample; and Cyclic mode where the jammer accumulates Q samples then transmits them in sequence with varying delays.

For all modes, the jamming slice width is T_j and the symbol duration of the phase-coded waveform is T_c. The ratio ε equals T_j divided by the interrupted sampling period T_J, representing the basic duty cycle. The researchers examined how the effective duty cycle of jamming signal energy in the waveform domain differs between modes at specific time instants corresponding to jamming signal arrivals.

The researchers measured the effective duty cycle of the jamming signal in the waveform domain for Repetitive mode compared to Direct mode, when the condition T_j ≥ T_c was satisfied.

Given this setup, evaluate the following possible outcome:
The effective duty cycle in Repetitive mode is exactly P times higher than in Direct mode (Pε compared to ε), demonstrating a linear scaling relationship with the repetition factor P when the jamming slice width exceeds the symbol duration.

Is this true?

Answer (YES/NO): NO